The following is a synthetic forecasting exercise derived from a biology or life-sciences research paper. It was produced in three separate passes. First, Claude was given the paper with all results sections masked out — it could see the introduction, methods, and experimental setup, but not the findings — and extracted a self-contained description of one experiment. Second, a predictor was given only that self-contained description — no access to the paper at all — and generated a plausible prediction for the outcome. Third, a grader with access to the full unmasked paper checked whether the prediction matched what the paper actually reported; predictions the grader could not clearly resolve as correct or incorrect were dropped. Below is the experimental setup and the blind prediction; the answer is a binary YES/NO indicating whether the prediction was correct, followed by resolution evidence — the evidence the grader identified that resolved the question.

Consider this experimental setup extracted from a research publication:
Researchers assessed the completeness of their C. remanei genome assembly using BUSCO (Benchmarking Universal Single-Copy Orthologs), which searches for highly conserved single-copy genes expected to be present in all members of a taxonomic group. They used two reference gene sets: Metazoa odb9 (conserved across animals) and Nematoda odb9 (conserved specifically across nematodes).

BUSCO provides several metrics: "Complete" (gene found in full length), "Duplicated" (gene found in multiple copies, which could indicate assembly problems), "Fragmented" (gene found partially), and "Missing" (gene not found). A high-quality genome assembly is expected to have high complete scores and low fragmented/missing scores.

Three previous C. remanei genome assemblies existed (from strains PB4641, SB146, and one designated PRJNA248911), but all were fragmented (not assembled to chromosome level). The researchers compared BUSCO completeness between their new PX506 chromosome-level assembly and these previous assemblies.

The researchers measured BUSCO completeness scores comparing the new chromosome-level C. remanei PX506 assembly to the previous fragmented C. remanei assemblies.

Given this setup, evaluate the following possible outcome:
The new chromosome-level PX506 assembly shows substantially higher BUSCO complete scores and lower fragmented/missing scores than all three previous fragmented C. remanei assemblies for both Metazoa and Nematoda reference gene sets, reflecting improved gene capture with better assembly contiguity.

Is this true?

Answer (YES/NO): NO